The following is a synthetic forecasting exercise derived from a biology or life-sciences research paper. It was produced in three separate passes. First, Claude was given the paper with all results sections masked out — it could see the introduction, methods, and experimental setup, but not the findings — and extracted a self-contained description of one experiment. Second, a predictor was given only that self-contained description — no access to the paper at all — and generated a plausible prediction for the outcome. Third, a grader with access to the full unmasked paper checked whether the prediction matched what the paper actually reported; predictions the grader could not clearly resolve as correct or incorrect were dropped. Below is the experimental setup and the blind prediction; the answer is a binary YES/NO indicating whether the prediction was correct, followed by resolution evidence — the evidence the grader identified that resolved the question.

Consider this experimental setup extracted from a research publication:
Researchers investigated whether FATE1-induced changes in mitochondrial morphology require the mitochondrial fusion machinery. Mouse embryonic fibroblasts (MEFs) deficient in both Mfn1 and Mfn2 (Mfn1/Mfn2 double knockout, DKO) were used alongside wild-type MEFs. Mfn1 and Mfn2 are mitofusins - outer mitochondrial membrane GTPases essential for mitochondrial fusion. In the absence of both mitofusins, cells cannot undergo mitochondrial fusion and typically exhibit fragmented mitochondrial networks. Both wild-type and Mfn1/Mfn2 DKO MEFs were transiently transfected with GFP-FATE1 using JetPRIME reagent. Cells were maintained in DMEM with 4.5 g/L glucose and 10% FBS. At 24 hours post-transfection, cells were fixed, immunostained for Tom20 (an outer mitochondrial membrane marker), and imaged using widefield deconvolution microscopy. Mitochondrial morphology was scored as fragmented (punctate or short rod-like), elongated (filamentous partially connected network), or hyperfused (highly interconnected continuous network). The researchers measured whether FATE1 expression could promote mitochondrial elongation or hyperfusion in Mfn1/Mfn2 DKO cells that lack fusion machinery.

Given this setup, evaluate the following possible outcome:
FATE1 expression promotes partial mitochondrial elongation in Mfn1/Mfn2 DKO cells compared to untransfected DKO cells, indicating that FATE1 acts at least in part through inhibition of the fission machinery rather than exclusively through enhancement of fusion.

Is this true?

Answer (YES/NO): NO